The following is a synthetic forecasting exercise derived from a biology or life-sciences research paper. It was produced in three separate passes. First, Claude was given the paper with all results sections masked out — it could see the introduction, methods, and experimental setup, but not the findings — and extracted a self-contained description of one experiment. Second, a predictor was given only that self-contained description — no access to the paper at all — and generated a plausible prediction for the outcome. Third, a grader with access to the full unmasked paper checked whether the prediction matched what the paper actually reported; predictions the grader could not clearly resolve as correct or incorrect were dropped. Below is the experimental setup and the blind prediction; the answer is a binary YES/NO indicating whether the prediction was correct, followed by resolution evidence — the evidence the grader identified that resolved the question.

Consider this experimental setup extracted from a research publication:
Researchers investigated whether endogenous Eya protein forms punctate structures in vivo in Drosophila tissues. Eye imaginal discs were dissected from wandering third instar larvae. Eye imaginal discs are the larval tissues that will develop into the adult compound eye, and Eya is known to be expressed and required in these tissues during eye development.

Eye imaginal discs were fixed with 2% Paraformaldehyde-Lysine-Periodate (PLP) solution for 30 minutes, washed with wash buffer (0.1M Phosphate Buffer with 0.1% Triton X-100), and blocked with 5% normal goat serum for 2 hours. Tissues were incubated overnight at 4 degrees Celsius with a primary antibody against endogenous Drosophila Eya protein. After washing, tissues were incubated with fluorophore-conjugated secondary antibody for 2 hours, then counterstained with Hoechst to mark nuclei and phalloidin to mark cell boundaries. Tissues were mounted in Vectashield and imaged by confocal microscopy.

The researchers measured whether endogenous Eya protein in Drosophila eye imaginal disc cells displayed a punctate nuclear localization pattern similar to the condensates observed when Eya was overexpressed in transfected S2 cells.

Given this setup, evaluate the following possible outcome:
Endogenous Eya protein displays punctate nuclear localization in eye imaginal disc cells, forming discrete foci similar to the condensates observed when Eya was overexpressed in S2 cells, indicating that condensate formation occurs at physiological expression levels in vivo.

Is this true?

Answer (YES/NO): YES